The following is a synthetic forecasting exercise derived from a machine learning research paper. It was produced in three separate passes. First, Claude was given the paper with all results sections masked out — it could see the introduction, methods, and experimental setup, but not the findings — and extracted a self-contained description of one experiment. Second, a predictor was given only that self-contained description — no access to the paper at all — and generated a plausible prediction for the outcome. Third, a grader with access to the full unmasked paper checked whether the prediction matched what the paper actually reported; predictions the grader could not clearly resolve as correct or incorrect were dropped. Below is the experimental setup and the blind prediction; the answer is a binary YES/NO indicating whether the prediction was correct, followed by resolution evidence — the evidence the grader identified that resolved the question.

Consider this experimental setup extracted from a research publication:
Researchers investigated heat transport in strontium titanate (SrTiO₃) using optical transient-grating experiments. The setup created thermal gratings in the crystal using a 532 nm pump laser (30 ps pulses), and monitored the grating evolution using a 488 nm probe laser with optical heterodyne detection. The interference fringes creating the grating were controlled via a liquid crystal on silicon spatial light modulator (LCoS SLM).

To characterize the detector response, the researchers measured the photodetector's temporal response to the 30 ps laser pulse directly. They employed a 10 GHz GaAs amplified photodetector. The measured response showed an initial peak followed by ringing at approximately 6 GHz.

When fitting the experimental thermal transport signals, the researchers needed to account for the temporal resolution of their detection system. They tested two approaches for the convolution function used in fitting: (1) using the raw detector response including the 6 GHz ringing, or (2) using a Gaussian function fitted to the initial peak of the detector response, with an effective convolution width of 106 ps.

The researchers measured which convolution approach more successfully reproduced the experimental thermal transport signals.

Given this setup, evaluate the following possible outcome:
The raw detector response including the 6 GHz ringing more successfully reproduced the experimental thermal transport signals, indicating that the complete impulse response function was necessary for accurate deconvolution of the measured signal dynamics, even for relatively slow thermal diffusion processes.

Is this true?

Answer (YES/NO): NO